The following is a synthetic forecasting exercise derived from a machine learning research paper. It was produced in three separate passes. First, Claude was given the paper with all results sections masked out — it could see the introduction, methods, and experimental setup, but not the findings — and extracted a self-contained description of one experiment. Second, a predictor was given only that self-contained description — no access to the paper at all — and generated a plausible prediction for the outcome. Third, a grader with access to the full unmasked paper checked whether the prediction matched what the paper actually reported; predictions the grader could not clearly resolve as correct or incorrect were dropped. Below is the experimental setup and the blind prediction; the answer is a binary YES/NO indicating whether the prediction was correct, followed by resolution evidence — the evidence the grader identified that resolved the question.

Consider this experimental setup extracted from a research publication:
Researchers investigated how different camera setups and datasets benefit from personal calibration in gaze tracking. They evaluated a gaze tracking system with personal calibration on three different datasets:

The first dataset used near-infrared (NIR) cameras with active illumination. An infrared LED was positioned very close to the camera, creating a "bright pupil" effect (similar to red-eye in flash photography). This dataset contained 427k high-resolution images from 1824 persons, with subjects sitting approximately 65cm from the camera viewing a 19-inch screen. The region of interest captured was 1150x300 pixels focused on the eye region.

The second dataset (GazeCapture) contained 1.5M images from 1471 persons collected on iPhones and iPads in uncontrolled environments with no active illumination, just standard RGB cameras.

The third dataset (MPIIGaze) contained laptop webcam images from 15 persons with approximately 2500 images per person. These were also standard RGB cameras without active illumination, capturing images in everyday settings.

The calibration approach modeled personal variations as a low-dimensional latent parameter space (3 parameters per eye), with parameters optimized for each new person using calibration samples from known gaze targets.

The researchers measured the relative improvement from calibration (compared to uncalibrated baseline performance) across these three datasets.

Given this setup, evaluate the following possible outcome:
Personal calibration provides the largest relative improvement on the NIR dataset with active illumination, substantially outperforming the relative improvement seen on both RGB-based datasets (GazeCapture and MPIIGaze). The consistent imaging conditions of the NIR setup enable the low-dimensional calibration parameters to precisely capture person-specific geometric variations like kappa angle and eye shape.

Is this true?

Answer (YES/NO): YES